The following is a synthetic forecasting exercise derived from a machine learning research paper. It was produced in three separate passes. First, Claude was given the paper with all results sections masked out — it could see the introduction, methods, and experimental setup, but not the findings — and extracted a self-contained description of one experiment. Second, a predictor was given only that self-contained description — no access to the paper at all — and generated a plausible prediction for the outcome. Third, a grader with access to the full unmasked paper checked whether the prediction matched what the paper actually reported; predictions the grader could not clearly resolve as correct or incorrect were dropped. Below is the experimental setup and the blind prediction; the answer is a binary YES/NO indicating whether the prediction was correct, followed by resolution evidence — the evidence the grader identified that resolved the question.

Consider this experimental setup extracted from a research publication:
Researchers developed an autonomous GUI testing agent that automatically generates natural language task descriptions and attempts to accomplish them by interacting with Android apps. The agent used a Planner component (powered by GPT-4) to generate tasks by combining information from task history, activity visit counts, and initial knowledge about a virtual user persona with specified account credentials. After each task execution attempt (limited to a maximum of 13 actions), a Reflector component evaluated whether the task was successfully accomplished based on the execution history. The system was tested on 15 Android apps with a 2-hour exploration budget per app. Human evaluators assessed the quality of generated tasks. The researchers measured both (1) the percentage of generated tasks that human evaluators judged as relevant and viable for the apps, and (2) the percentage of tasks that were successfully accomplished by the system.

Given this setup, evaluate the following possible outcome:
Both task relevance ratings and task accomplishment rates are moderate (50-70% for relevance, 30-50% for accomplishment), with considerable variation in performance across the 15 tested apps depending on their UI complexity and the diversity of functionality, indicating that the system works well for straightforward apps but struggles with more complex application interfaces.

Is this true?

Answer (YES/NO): NO